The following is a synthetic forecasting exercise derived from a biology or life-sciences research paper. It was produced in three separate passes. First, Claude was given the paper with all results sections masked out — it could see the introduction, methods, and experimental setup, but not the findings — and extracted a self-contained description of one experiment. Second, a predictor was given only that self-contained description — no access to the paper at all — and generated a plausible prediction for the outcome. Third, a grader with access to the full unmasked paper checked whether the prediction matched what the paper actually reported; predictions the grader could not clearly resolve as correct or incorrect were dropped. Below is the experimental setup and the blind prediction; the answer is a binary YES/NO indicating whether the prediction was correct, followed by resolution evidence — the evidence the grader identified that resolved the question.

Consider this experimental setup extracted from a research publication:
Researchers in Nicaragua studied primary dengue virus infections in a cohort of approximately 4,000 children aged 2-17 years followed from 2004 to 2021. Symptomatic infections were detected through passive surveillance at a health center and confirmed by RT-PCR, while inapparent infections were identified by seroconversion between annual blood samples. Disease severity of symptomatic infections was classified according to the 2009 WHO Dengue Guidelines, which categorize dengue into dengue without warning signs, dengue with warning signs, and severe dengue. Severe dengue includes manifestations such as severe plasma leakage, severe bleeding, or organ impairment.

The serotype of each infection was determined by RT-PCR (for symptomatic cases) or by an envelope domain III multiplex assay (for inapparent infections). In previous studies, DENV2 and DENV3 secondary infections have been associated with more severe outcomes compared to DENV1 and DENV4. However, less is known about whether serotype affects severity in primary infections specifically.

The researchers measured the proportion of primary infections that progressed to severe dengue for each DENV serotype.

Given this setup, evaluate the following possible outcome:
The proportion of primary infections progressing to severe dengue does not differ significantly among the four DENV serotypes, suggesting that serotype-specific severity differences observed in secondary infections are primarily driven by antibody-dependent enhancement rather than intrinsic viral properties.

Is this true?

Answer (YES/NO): NO